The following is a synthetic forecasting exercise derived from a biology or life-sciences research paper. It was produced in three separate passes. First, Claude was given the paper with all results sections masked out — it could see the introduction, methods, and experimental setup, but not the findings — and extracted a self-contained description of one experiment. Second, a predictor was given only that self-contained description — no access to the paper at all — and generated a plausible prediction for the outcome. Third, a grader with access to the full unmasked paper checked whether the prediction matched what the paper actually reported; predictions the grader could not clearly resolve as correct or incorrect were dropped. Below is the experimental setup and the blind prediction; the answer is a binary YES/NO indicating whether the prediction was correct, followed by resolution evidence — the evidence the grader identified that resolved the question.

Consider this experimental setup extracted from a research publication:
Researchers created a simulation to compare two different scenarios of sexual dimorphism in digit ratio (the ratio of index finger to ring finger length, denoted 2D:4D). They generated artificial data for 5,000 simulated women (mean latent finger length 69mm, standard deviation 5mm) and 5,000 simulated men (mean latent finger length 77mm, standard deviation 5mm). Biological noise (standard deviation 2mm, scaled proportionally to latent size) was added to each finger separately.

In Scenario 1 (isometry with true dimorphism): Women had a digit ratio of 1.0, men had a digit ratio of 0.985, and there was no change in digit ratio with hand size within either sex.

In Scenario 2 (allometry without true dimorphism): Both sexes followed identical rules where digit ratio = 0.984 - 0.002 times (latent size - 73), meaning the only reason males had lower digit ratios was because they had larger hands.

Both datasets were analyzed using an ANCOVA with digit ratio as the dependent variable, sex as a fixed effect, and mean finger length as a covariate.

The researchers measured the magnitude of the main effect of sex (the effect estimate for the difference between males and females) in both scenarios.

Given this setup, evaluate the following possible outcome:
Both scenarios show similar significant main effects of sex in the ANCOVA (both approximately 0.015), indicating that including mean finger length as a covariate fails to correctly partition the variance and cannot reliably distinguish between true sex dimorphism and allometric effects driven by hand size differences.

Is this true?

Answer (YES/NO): NO